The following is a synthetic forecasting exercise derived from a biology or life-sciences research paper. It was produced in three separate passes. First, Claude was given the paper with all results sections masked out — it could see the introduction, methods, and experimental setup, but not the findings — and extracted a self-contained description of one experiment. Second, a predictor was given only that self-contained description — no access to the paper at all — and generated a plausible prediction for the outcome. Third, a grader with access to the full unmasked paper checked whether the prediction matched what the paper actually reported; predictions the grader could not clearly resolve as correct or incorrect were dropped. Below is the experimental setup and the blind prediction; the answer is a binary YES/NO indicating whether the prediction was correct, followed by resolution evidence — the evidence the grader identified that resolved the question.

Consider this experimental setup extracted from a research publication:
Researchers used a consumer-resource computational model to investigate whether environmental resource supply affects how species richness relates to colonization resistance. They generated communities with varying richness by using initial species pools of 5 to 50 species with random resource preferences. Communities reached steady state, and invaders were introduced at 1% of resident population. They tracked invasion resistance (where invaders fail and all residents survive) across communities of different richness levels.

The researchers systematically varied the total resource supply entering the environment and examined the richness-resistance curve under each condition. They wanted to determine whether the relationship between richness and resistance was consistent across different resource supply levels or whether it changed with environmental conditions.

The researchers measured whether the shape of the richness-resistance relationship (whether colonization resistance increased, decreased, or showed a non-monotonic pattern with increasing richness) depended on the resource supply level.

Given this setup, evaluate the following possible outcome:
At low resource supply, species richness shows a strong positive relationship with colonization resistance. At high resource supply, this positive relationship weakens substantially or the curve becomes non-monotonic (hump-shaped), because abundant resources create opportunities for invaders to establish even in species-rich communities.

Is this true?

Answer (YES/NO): NO